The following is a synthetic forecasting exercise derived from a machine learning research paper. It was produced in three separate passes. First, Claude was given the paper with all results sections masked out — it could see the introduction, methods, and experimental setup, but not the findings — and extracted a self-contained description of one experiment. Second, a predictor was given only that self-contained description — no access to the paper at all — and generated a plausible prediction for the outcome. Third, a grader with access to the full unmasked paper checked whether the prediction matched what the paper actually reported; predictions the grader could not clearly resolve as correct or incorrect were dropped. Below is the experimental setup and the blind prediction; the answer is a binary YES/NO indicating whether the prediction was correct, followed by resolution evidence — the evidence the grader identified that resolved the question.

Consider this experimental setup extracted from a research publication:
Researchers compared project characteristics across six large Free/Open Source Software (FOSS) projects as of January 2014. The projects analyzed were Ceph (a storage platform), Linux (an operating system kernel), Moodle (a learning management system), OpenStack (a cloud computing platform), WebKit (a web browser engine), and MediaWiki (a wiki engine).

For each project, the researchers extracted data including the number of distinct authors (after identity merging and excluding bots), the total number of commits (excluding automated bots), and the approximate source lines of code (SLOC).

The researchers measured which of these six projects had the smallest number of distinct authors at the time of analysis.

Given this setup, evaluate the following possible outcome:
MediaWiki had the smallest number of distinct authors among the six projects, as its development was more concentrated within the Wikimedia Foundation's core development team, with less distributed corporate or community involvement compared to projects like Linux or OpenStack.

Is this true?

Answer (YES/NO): NO